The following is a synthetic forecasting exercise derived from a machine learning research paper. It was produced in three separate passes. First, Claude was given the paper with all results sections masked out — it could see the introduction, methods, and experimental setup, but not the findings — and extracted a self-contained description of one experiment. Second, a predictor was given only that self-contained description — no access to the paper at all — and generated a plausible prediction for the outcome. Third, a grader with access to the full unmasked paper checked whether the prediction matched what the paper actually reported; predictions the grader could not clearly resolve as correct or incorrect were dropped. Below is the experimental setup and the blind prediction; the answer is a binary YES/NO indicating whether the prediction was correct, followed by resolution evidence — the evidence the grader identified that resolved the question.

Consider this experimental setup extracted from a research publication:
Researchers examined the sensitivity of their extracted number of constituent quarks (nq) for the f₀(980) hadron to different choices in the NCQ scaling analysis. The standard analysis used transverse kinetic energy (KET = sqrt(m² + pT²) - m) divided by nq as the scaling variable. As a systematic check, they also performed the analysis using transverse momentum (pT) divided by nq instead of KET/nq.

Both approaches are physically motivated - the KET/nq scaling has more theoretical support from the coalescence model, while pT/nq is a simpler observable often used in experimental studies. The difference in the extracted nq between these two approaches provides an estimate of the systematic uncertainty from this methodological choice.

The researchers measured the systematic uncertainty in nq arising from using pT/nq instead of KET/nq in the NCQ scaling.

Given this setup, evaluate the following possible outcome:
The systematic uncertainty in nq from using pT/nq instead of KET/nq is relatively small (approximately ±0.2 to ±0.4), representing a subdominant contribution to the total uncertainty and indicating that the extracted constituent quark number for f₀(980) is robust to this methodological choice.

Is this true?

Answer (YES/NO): NO